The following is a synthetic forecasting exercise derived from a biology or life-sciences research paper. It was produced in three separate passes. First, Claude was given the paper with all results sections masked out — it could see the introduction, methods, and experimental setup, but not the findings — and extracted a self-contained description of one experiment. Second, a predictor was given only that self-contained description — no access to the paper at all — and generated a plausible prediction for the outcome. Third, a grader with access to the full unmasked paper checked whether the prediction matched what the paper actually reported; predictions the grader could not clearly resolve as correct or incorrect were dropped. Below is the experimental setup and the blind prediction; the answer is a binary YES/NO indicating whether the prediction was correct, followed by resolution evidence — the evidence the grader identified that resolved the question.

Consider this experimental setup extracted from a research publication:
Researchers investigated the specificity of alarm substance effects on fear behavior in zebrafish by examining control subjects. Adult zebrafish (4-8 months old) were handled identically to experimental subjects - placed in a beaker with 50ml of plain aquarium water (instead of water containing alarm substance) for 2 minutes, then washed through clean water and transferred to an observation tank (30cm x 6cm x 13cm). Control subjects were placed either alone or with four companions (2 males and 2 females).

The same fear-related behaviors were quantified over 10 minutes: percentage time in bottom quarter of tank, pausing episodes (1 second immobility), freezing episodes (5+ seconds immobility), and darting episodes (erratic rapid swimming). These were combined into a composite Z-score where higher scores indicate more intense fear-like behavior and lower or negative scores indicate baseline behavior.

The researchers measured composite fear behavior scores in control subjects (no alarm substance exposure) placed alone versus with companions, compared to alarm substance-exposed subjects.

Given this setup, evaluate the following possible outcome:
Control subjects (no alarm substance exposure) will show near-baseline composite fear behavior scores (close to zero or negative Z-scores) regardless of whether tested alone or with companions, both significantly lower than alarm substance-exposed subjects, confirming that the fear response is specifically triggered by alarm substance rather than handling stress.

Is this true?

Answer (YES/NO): YES